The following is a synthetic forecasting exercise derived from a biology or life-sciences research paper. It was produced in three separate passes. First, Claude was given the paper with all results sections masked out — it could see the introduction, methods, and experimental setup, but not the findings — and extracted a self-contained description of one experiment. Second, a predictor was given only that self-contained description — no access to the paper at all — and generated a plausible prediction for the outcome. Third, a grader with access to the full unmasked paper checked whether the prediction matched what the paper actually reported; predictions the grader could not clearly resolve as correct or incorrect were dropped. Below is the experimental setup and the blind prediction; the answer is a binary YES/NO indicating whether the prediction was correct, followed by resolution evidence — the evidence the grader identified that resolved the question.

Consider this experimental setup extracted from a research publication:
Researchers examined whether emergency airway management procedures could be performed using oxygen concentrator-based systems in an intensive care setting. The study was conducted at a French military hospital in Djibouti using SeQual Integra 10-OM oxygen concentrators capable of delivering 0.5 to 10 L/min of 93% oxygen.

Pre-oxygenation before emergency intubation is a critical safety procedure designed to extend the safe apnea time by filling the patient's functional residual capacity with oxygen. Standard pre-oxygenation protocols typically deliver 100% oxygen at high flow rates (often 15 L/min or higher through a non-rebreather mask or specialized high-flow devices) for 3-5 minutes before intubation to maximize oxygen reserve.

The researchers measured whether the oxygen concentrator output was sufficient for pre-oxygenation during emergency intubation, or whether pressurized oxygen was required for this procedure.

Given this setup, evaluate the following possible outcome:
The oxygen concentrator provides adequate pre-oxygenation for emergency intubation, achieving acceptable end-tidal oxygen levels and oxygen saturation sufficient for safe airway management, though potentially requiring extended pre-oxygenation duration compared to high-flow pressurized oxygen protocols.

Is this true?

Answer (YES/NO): NO